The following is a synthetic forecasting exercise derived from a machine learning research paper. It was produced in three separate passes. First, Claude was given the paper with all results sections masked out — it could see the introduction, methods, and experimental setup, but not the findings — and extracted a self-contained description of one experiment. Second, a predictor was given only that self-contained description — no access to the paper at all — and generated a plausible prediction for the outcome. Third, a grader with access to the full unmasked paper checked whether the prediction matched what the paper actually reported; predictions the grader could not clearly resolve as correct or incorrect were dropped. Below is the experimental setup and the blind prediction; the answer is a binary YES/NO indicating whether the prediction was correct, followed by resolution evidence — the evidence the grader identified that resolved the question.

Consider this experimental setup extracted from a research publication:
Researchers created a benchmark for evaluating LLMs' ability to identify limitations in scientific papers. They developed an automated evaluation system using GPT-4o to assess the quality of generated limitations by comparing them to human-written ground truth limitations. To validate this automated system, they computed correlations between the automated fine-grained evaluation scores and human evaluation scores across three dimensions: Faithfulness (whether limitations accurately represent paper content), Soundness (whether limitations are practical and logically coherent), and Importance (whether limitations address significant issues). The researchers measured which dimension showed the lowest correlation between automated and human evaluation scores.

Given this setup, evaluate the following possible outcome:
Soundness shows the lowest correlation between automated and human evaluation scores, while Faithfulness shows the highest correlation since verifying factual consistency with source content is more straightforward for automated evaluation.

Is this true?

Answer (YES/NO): YES